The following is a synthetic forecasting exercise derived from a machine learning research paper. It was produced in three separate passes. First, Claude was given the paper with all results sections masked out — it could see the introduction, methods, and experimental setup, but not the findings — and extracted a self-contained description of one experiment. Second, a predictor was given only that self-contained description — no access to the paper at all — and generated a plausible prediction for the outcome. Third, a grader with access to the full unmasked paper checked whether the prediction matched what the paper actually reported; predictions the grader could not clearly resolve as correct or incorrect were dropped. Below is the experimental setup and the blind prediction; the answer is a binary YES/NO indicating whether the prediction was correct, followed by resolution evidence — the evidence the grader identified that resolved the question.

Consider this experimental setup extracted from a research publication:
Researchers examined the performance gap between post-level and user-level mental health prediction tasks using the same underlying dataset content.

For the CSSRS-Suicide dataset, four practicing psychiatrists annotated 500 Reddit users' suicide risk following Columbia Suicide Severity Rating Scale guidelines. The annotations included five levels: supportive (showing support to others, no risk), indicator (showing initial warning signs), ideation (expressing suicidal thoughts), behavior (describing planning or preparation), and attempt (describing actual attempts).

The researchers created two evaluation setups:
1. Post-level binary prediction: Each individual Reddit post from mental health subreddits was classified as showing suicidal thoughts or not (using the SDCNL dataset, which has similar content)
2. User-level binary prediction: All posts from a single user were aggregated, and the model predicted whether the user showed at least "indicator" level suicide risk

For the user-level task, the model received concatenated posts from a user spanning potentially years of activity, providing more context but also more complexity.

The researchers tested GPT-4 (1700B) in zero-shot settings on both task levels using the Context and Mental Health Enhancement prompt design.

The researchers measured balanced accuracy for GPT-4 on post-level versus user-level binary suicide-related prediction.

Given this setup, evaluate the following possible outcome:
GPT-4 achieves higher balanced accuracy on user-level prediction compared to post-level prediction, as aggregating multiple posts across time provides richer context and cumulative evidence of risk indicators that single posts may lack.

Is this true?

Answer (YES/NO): NO